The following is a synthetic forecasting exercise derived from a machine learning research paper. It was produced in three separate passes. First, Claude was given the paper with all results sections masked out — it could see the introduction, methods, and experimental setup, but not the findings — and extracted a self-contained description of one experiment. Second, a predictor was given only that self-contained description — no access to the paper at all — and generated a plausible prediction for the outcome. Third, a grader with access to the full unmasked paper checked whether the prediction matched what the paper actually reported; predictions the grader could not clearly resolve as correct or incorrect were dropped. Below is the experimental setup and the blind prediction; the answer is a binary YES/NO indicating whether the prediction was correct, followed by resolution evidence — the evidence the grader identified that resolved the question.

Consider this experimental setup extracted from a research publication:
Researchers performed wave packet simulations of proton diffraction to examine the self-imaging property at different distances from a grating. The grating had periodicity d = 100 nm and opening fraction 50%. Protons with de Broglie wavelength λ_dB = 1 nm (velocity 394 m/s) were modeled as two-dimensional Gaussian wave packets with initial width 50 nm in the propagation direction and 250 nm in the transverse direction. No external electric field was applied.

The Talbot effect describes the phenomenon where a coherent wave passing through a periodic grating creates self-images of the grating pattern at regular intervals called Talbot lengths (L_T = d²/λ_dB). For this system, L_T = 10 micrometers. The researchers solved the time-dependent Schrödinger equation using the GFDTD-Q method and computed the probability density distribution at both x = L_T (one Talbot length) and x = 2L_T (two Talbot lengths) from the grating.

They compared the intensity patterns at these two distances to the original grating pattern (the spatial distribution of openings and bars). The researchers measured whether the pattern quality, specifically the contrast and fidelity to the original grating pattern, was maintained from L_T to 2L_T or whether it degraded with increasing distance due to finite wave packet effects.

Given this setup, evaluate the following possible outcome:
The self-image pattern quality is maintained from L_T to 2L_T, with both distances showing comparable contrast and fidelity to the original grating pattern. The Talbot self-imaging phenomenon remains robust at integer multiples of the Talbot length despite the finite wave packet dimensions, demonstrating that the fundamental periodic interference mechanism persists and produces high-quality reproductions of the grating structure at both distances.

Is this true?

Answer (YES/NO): YES